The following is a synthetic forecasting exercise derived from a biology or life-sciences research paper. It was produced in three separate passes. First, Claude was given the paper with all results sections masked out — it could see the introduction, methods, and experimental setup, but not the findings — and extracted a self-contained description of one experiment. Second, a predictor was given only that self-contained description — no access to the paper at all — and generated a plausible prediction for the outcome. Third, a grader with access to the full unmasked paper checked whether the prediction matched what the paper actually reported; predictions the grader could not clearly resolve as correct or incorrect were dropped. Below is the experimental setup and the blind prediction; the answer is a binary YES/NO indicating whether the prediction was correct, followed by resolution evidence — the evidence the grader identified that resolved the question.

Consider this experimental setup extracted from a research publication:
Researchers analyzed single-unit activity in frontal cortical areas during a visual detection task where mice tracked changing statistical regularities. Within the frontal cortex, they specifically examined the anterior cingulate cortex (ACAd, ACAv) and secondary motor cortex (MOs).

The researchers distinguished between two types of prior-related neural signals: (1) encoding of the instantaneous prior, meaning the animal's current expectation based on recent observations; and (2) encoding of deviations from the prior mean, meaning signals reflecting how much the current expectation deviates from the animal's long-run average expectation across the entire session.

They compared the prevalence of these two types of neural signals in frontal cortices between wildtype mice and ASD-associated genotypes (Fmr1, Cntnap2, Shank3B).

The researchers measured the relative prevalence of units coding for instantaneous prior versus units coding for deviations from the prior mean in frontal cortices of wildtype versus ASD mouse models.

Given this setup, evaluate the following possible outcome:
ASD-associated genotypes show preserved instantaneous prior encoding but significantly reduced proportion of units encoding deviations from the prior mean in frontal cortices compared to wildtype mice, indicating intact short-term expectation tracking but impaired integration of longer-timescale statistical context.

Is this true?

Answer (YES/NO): NO